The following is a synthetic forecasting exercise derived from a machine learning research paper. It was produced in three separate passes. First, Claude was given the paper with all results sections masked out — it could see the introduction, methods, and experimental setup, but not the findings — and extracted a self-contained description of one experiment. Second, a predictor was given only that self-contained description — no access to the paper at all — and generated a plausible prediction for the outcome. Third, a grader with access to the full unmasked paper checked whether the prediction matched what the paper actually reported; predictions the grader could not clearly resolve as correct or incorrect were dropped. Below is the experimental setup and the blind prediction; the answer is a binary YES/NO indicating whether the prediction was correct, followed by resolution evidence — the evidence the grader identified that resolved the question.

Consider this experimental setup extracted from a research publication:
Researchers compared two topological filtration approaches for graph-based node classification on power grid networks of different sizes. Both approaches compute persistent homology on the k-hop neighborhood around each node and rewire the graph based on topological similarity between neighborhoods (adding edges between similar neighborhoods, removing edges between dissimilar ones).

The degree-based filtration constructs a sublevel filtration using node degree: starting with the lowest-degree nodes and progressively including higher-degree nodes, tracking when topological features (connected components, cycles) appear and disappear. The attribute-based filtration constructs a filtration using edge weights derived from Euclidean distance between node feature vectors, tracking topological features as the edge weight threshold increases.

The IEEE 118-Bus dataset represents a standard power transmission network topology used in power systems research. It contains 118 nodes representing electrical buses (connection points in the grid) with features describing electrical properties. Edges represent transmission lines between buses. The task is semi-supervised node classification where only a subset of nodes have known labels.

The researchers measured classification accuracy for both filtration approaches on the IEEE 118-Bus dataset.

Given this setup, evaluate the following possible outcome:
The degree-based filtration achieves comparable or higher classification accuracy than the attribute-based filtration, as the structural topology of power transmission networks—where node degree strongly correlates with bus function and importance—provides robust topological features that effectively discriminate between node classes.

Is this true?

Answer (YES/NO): YES